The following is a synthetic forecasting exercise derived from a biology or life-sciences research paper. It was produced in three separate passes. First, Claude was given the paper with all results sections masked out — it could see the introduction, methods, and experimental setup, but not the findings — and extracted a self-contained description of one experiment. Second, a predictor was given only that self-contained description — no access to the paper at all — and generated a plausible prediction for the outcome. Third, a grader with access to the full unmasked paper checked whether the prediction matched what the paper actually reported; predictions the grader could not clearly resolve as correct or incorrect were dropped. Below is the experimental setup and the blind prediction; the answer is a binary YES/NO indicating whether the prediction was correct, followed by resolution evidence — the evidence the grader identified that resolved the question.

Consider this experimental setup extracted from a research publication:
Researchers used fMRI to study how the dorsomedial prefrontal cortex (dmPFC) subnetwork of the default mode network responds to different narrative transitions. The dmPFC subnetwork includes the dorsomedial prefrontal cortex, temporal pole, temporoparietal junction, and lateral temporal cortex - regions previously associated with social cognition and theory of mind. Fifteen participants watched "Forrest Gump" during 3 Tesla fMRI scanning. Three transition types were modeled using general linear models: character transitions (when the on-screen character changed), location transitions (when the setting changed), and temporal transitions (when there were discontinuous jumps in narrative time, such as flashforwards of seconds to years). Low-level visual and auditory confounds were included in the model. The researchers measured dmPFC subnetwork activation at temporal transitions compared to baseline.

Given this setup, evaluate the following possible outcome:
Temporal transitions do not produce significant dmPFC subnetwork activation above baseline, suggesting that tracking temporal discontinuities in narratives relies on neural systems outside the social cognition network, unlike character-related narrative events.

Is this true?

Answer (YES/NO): YES